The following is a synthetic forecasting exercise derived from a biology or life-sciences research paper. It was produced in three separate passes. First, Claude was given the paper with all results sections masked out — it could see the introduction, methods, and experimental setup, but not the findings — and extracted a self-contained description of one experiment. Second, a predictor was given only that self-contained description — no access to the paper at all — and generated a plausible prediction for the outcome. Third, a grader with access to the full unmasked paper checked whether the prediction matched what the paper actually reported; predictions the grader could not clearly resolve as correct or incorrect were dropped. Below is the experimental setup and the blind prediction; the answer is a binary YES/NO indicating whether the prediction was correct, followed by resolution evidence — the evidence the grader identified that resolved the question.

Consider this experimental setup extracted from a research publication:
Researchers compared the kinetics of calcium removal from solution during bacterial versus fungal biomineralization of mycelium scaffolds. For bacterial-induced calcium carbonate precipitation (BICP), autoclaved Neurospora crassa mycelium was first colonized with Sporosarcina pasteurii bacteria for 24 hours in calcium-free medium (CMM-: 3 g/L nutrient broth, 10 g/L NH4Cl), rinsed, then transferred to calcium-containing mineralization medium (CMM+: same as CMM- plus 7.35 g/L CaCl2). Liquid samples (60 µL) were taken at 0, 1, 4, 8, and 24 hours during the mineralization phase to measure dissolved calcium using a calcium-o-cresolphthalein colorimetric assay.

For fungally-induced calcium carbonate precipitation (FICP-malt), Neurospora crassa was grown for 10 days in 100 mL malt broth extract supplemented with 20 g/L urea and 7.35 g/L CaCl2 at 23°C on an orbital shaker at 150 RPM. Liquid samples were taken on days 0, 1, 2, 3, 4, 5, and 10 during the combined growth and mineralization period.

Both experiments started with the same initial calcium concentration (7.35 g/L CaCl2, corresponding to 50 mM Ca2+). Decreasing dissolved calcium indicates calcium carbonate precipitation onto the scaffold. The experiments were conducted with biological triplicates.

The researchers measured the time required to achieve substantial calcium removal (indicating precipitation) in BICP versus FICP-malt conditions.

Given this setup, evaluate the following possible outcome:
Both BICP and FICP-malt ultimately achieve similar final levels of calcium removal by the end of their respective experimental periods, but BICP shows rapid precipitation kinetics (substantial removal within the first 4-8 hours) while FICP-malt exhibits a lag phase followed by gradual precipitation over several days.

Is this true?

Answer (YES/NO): NO